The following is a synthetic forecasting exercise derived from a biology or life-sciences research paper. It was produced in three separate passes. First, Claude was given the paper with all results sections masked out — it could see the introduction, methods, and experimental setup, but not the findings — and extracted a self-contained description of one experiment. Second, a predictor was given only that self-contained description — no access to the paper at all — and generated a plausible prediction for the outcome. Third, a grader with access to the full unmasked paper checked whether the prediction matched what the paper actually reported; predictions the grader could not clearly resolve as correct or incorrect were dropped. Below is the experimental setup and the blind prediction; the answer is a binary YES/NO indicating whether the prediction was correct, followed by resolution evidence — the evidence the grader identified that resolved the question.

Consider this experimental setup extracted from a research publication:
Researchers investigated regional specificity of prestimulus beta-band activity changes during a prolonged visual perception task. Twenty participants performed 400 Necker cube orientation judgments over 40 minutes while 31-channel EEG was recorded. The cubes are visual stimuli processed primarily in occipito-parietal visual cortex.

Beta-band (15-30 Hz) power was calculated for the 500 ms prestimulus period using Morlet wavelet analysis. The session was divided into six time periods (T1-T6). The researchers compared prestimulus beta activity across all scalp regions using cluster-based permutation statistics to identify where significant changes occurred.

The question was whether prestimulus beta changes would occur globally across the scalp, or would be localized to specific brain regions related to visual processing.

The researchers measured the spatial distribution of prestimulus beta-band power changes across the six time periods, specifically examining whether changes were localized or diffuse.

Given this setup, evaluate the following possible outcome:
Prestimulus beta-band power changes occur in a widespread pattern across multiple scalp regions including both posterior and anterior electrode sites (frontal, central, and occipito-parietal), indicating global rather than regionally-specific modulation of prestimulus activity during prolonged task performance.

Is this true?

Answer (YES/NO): NO